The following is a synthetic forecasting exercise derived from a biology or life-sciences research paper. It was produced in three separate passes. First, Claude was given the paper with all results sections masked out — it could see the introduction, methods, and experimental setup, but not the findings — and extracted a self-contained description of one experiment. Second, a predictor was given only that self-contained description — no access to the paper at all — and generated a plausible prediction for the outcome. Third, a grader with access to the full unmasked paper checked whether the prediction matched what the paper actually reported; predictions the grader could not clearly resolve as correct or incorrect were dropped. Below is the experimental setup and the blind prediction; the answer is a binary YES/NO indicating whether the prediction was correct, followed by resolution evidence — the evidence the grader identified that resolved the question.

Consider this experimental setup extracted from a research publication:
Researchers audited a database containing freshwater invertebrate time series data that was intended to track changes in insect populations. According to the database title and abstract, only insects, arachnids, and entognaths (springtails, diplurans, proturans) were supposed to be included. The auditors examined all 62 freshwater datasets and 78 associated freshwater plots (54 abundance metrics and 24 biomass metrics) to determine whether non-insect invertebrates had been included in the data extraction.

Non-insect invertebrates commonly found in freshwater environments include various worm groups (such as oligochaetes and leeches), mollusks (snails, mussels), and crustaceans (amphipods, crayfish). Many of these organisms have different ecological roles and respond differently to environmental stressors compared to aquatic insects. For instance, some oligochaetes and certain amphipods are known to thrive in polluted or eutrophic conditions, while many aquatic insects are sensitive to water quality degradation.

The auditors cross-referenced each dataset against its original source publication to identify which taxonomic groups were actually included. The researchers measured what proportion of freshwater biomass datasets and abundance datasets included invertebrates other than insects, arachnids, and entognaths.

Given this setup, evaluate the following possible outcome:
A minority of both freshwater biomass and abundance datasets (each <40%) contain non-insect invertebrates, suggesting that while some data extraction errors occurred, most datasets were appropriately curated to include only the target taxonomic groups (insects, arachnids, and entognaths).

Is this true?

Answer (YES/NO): NO